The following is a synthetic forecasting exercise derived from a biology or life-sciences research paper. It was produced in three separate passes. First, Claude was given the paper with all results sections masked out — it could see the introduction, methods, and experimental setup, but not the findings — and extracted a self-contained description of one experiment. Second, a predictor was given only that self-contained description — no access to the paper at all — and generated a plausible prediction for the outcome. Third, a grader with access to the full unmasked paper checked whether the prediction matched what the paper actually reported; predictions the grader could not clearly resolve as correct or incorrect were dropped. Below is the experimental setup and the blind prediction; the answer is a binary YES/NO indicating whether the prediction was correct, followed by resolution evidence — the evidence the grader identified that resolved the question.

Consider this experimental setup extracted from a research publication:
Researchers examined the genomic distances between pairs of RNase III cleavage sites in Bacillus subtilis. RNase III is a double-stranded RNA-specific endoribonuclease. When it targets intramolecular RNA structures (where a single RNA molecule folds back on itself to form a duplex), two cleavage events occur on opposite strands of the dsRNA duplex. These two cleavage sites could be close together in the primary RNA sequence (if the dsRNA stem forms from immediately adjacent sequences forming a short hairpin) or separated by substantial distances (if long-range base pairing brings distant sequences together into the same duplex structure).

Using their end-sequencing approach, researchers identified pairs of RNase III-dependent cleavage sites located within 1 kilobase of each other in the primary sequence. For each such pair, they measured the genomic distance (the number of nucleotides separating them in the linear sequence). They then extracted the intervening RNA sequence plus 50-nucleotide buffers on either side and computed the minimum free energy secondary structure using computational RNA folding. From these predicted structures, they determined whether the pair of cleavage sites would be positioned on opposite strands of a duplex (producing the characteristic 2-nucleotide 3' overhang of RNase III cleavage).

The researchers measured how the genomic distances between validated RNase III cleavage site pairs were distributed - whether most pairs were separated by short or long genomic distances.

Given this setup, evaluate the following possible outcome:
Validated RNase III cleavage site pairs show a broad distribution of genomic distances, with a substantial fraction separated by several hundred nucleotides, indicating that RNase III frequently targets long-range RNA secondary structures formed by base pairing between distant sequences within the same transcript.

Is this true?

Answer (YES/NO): YES